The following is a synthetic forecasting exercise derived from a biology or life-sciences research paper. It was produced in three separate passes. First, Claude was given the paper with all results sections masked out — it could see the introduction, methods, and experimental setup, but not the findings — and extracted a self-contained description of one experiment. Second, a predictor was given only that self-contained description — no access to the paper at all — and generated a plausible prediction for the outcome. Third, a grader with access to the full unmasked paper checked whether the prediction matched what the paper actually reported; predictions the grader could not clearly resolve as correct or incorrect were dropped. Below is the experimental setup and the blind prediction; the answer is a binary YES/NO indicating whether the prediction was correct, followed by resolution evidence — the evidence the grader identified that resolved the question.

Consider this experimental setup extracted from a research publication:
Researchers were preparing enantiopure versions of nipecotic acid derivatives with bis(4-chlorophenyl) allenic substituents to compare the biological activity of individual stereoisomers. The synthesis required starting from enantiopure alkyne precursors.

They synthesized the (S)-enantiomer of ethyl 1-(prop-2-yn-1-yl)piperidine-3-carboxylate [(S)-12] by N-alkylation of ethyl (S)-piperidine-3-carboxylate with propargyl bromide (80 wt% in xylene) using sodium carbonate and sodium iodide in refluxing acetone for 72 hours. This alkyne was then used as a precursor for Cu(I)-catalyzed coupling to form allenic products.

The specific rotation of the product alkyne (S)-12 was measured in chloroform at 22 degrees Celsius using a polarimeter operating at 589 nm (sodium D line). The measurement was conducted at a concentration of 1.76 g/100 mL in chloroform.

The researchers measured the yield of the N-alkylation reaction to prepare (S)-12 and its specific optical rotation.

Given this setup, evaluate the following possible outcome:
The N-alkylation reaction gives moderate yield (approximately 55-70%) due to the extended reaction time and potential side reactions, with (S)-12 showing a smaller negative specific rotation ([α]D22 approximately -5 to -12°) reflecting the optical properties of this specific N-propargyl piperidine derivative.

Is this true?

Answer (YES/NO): NO